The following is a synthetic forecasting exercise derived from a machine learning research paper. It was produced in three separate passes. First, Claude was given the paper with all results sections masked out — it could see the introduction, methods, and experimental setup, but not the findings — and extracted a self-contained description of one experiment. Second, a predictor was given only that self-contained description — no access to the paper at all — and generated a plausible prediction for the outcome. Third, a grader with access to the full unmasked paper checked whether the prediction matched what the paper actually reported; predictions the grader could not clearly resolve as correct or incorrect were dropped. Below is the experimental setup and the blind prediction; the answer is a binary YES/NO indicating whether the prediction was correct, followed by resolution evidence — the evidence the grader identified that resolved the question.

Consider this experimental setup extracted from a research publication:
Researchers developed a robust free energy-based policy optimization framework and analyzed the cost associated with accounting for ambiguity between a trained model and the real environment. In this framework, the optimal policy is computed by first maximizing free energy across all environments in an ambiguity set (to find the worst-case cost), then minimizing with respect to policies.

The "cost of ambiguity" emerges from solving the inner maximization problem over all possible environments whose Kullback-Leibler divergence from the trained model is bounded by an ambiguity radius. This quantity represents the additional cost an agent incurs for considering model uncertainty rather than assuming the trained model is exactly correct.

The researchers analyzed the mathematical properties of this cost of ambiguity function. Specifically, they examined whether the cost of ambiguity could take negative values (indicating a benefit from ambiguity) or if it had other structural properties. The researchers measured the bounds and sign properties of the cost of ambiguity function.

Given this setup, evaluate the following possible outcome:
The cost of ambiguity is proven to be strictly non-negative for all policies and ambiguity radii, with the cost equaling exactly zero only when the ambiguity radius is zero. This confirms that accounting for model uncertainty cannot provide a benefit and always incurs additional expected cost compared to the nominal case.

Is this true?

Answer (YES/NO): YES